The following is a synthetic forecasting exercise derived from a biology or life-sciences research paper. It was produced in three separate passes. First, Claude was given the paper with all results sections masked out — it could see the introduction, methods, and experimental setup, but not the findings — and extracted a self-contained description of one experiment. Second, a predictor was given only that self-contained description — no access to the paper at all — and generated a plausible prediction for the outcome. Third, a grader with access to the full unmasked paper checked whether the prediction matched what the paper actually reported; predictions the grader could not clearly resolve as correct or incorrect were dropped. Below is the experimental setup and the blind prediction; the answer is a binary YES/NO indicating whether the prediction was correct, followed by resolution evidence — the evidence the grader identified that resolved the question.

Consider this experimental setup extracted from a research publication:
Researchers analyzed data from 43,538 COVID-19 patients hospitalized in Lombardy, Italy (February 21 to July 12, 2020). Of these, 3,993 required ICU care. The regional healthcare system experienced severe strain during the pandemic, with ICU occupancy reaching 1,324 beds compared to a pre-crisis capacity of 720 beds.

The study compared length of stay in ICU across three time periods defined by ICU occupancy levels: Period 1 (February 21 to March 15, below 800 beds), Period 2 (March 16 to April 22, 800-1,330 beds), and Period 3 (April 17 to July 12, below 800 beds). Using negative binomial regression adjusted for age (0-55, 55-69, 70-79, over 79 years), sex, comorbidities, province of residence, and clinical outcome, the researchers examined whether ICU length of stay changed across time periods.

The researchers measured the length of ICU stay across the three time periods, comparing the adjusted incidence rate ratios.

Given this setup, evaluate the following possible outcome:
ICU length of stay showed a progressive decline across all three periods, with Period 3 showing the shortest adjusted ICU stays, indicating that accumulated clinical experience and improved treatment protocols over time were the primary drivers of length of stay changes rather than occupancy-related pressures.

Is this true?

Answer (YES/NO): NO